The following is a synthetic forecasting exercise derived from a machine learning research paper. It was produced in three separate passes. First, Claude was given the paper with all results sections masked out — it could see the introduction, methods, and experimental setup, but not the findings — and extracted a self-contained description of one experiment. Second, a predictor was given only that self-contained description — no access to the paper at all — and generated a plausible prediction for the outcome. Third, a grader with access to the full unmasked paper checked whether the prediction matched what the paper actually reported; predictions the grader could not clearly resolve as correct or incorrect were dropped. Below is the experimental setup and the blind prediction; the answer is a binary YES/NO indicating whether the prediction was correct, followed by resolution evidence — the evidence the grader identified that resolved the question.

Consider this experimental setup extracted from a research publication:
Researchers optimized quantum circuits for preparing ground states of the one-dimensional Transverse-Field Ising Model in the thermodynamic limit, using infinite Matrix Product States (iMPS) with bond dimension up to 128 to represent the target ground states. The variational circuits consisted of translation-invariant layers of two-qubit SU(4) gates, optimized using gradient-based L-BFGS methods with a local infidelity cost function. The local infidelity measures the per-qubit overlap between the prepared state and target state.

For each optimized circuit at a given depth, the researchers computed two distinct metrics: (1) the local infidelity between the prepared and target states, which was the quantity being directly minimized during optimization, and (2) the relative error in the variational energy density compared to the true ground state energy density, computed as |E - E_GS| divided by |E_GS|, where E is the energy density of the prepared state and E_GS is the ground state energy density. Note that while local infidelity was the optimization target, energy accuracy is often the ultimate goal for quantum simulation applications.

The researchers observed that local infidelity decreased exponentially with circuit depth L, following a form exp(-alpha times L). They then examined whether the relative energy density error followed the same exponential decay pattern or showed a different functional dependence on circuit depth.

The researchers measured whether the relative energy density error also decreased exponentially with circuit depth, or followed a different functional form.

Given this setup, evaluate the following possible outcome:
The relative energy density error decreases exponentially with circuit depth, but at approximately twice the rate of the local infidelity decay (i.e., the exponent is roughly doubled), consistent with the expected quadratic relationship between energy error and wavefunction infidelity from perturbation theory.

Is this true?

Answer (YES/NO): NO